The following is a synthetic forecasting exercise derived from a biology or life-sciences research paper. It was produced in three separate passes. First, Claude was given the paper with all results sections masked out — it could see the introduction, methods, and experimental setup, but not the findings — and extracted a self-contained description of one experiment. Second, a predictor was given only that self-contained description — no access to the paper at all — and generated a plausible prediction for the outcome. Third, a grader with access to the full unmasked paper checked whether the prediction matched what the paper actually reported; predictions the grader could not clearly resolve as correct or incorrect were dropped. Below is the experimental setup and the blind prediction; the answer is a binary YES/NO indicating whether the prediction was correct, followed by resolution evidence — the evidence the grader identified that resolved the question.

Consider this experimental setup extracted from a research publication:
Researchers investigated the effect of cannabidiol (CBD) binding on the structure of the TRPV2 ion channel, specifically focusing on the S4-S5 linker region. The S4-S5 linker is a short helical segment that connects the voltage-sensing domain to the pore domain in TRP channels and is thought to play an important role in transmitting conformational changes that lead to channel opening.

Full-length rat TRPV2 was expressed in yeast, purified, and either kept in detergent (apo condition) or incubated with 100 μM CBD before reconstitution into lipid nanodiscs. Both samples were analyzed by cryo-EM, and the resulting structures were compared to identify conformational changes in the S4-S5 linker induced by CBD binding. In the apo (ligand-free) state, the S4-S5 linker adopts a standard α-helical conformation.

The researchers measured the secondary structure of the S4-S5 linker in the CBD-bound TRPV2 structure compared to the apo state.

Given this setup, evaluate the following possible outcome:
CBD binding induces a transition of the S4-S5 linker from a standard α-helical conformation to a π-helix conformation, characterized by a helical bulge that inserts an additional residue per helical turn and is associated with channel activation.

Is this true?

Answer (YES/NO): YES